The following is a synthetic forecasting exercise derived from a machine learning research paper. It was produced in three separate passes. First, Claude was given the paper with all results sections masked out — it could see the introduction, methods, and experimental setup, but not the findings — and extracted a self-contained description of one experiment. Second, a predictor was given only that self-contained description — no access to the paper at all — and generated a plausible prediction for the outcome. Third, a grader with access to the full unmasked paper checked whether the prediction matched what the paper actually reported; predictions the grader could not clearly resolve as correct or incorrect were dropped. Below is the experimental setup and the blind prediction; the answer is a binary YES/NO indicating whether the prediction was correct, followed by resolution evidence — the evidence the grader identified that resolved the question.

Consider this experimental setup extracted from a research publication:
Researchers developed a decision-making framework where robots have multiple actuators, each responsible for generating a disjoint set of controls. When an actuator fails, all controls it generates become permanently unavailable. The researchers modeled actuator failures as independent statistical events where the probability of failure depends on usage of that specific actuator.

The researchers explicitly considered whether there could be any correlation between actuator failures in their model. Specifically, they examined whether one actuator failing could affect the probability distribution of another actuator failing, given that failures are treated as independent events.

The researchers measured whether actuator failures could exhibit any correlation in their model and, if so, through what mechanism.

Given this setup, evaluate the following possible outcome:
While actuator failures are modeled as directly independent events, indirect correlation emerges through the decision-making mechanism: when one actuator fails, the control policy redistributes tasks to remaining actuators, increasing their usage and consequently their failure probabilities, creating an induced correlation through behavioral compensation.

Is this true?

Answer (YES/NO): YES